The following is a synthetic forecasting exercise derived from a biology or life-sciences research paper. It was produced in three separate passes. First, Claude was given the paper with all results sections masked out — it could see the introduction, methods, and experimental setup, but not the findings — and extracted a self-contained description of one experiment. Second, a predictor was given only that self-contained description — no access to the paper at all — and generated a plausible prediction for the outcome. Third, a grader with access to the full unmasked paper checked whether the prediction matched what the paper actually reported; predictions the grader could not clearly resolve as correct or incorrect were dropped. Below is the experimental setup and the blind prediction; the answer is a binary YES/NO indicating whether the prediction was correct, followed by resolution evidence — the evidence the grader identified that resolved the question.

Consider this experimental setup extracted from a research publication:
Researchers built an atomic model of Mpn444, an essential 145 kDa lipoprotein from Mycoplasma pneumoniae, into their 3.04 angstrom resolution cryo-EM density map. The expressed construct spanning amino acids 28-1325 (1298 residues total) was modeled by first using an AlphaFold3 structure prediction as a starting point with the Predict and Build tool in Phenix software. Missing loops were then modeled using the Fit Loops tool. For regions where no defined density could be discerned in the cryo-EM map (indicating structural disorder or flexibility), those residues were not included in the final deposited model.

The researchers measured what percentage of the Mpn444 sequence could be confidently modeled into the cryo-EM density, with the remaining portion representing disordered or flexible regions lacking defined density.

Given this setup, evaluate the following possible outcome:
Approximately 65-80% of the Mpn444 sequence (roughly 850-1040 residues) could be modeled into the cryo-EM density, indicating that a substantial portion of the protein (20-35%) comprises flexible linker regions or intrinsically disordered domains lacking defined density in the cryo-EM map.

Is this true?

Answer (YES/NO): YES